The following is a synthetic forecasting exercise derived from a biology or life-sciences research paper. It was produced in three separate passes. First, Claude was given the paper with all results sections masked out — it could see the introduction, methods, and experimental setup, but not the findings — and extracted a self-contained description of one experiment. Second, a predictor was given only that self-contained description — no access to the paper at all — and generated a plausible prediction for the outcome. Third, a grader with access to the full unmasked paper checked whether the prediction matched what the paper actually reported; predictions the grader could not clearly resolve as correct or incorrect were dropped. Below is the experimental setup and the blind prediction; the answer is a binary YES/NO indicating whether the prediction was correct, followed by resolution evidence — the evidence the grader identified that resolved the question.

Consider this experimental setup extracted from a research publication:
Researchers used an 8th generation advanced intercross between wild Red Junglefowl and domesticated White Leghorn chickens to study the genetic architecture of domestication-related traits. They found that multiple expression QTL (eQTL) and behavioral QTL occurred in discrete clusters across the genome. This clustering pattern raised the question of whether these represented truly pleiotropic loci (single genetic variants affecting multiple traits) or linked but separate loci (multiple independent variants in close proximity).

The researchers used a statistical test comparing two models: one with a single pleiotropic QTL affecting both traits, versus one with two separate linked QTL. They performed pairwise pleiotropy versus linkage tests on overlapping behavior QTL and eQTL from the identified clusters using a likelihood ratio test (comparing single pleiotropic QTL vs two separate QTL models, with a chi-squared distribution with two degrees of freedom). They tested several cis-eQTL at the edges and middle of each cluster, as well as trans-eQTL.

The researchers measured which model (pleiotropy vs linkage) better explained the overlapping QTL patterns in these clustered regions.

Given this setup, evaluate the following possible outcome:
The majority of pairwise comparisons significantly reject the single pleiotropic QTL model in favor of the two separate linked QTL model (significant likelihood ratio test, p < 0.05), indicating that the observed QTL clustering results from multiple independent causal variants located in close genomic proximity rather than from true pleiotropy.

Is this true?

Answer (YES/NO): NO